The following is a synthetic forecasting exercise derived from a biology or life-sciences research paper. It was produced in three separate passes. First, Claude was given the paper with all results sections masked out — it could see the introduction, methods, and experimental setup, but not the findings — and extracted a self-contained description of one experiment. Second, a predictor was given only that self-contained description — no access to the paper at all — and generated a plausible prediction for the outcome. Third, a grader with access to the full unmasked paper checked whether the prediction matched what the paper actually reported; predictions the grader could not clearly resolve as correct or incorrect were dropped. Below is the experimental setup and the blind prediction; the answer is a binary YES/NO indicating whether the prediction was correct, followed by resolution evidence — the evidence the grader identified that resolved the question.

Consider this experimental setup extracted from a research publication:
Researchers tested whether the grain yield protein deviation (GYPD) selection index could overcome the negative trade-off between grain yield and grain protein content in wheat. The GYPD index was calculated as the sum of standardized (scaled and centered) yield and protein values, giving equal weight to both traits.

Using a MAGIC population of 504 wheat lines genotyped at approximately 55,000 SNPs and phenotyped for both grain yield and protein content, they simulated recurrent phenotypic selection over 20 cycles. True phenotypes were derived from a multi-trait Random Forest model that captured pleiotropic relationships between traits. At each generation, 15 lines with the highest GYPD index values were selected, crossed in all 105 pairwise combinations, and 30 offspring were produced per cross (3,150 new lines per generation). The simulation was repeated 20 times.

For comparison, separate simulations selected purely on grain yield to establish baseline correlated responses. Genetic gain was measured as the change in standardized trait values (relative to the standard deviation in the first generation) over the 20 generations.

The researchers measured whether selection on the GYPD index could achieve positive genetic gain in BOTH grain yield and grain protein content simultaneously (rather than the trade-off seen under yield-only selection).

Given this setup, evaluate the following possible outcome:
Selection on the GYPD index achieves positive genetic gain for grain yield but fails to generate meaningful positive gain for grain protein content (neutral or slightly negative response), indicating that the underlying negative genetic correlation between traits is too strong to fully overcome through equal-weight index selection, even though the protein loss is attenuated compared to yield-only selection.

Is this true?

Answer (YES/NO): NO